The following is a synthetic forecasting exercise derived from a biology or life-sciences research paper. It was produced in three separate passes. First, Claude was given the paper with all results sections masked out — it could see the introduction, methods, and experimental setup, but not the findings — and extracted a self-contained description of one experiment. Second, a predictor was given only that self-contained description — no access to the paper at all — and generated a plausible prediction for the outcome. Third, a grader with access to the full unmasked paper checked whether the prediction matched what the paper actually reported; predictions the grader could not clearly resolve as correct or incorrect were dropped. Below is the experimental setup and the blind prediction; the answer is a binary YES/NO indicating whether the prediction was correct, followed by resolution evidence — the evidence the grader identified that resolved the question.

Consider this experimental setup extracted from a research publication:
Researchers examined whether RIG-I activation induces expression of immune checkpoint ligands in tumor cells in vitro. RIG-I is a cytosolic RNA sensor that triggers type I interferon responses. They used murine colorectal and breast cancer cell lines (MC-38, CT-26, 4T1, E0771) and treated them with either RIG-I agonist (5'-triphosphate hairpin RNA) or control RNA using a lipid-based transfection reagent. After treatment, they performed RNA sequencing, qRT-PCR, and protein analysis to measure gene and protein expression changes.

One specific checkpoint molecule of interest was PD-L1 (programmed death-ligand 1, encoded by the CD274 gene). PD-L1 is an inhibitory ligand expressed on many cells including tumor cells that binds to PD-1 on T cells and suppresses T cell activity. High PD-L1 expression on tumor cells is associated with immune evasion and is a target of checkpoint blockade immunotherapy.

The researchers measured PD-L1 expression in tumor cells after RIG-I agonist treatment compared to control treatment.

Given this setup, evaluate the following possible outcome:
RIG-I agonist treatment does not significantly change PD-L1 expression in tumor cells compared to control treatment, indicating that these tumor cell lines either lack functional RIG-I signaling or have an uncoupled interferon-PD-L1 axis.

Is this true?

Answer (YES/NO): NO